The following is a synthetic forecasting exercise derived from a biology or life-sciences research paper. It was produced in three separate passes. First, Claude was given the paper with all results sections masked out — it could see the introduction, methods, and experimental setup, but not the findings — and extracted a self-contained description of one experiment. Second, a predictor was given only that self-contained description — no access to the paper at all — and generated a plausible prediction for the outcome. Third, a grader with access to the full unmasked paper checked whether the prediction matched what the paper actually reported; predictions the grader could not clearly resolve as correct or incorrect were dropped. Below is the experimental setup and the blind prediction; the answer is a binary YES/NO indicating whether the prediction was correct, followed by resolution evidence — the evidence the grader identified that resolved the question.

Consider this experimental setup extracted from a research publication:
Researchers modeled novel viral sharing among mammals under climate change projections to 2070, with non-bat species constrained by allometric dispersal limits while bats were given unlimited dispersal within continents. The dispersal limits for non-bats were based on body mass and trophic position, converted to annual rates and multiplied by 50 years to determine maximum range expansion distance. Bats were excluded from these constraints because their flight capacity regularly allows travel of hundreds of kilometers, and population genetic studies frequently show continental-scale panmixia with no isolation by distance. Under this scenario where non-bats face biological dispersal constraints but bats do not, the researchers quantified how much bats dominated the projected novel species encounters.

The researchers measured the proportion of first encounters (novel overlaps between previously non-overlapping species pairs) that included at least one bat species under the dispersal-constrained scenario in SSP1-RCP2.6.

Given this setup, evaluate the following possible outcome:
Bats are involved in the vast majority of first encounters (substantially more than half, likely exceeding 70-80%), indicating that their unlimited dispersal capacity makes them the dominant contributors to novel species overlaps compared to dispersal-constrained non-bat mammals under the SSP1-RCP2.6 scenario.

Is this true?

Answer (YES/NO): YES